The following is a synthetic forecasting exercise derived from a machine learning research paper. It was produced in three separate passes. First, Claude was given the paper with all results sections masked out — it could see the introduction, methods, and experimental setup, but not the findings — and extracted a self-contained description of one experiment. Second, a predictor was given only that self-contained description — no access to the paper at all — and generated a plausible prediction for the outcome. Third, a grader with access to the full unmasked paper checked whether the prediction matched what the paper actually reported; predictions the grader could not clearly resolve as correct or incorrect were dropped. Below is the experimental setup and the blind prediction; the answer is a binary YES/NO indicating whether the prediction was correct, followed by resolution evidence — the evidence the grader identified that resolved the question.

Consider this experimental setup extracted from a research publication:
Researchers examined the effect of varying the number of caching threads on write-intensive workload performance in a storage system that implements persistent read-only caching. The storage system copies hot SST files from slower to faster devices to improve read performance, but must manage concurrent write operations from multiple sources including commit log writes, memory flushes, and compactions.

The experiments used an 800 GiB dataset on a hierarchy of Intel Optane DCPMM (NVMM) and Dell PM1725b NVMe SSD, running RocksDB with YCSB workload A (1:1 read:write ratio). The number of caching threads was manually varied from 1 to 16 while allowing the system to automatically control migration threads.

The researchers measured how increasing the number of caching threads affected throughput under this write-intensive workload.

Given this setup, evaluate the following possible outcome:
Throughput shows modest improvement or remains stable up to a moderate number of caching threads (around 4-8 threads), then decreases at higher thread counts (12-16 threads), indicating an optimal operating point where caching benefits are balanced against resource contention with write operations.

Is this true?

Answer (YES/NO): NO